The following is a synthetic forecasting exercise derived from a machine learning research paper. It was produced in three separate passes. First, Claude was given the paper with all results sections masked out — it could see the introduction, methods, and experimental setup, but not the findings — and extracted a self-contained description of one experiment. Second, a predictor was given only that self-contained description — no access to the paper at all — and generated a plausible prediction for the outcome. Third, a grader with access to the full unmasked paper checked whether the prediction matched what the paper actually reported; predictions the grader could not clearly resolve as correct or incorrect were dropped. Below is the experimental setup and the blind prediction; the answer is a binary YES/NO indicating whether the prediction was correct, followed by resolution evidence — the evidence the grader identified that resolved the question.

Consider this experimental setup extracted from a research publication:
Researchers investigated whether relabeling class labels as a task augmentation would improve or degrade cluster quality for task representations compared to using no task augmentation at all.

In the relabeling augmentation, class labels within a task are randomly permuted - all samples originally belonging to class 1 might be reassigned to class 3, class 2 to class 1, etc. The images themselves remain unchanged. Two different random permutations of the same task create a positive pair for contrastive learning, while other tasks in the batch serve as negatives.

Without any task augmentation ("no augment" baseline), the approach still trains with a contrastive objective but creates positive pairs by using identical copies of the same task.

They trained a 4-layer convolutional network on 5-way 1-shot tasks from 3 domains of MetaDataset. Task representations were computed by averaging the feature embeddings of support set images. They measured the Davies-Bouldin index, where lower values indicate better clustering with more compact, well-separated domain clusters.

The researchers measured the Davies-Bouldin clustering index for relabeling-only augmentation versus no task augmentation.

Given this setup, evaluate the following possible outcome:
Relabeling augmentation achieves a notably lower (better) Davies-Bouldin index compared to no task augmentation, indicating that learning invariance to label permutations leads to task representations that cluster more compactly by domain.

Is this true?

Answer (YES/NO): NO